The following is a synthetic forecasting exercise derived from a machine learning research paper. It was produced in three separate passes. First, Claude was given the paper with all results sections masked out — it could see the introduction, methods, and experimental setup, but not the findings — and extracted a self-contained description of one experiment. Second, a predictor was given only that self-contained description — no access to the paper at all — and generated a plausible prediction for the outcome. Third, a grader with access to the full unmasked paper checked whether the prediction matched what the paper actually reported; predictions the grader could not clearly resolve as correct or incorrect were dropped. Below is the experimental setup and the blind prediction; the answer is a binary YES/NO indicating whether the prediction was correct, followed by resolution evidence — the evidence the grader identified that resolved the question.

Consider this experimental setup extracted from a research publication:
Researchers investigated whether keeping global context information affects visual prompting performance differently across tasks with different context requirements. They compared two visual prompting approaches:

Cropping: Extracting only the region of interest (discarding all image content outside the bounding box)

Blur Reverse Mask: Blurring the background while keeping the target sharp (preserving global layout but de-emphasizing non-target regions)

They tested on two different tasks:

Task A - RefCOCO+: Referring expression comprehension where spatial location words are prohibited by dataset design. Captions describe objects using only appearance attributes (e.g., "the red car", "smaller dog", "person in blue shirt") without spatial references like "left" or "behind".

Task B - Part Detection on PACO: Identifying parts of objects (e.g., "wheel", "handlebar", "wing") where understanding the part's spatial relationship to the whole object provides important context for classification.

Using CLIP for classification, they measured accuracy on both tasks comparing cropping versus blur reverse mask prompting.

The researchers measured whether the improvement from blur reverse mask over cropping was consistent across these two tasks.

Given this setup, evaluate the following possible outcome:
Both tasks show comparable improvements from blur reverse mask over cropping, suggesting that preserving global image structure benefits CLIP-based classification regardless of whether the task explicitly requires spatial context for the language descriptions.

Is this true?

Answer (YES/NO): NO